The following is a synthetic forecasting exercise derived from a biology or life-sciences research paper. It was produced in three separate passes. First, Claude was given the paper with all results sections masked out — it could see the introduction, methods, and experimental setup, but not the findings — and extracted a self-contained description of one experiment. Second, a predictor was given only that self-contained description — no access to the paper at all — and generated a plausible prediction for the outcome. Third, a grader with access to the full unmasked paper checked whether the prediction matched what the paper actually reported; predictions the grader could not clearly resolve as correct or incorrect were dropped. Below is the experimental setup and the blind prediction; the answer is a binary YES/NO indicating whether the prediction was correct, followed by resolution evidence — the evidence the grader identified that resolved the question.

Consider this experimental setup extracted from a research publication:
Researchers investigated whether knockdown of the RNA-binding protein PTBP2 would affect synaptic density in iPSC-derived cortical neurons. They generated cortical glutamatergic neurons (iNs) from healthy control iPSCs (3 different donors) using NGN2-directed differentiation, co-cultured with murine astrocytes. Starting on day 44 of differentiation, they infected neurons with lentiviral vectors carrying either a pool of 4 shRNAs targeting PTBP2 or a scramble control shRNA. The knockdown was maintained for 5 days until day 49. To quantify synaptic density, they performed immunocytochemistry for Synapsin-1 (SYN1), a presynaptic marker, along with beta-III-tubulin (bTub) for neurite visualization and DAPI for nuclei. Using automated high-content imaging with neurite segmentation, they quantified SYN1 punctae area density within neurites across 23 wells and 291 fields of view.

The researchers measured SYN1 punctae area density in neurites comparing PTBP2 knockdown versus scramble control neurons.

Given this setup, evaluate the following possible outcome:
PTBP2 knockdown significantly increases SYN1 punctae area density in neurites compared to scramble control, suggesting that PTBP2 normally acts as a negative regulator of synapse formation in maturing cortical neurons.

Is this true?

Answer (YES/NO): YES